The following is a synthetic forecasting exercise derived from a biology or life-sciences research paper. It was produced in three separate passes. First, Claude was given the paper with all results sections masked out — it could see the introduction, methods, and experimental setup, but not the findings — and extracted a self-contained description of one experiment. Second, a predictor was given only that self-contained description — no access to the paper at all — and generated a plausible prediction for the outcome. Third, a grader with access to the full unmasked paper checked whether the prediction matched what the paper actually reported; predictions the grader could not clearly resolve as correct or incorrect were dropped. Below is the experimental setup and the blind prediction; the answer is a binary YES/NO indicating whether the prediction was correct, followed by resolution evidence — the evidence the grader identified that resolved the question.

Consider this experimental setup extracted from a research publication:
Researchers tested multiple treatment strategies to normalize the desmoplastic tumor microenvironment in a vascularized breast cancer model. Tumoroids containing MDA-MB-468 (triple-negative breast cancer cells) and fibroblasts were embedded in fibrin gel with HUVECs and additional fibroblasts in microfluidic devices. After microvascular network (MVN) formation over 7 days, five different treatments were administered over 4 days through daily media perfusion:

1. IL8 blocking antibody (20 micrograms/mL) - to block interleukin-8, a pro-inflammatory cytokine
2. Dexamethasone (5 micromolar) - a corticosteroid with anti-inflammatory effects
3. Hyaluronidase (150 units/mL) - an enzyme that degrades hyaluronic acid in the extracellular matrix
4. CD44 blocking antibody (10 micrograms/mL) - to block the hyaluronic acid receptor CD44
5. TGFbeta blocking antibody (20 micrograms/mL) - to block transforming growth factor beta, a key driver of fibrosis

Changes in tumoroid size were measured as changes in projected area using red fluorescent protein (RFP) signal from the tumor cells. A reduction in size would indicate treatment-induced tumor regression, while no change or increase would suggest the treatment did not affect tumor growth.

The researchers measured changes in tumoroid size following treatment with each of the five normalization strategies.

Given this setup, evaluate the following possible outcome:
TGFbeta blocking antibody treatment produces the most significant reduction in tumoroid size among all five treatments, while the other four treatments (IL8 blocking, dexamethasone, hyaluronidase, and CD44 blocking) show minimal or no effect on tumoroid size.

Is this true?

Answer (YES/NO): NO